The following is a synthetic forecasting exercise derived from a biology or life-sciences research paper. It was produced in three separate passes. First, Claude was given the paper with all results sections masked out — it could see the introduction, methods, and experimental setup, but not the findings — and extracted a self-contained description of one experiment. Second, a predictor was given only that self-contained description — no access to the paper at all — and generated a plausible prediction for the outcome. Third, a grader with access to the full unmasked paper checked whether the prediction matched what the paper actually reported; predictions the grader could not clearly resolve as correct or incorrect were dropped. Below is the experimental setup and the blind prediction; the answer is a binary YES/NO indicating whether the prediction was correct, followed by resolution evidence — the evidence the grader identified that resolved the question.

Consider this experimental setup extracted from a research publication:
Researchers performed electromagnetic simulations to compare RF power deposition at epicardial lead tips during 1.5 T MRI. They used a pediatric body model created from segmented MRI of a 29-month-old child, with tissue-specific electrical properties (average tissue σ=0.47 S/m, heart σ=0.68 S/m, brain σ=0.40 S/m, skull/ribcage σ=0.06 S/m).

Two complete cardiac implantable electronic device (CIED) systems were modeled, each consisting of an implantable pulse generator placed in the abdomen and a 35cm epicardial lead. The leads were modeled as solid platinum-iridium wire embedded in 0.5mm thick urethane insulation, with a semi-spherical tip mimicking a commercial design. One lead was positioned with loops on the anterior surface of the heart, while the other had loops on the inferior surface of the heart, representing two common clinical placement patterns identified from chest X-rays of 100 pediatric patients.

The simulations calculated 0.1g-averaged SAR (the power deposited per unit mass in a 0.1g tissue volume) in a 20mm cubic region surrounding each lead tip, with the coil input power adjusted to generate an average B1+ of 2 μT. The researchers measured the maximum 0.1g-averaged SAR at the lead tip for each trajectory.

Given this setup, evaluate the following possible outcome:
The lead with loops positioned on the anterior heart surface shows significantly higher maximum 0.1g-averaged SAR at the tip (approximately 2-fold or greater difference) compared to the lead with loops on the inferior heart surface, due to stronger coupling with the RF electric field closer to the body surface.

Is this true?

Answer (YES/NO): YES